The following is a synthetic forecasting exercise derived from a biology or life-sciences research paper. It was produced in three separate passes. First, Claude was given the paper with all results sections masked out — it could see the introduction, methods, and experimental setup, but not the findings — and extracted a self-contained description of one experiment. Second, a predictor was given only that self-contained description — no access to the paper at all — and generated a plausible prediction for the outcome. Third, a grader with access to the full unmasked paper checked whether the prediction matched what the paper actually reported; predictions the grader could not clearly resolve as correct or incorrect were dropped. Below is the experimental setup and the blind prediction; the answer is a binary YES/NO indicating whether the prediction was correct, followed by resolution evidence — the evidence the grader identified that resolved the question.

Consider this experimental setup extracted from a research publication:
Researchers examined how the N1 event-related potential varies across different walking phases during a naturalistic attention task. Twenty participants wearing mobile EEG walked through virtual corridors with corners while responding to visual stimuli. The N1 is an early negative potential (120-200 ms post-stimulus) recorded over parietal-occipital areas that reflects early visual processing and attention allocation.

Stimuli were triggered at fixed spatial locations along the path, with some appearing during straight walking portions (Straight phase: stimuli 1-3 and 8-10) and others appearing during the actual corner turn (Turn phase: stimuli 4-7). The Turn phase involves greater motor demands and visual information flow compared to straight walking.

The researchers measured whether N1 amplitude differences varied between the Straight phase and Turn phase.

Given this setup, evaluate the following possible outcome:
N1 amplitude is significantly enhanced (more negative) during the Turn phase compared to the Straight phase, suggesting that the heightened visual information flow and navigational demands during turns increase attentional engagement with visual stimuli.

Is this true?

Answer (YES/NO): NO